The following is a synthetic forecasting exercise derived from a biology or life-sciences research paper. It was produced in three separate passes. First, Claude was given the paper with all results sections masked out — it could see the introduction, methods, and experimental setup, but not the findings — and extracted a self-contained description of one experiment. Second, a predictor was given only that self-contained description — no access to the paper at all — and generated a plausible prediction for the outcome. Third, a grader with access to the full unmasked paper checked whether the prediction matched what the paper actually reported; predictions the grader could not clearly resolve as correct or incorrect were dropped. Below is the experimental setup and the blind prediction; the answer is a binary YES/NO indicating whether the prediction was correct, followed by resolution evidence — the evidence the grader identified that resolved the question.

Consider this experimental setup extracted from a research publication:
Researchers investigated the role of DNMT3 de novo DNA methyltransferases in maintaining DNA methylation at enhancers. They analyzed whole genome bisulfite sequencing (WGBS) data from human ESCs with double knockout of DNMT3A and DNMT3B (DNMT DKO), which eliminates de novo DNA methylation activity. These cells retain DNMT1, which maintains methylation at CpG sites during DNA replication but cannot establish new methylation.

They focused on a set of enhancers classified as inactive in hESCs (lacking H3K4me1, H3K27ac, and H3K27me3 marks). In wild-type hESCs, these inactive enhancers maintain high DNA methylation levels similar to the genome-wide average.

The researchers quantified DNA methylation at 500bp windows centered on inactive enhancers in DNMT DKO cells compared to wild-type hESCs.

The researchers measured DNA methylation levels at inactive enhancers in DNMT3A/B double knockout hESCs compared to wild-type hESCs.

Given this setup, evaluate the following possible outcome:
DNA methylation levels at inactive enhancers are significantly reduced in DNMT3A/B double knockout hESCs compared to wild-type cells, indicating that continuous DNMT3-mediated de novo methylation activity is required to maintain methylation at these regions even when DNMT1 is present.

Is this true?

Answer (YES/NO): NO